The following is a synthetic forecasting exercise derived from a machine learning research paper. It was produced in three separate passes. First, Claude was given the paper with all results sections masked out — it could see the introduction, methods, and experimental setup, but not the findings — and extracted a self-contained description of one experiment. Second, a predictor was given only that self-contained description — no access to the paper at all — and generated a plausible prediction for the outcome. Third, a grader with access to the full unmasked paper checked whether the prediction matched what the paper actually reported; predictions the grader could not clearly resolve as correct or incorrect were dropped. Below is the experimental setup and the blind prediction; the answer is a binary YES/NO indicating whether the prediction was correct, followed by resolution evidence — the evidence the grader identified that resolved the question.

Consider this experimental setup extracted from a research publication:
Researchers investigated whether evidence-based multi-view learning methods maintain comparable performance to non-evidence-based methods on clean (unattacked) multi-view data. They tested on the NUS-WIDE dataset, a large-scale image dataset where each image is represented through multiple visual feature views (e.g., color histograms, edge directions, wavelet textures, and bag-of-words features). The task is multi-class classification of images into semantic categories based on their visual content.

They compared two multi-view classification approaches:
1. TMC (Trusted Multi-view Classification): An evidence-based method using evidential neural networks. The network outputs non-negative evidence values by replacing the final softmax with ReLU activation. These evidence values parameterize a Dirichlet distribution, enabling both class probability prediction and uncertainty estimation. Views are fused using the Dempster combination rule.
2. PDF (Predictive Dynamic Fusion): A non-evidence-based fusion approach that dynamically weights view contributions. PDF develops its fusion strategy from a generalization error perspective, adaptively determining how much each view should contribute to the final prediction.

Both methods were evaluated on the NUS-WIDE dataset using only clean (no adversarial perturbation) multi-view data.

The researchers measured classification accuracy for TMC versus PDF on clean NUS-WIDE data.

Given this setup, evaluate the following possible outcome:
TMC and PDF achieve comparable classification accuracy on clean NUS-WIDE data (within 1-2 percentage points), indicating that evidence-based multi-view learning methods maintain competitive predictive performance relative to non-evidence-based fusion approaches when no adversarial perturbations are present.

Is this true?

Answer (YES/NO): NO